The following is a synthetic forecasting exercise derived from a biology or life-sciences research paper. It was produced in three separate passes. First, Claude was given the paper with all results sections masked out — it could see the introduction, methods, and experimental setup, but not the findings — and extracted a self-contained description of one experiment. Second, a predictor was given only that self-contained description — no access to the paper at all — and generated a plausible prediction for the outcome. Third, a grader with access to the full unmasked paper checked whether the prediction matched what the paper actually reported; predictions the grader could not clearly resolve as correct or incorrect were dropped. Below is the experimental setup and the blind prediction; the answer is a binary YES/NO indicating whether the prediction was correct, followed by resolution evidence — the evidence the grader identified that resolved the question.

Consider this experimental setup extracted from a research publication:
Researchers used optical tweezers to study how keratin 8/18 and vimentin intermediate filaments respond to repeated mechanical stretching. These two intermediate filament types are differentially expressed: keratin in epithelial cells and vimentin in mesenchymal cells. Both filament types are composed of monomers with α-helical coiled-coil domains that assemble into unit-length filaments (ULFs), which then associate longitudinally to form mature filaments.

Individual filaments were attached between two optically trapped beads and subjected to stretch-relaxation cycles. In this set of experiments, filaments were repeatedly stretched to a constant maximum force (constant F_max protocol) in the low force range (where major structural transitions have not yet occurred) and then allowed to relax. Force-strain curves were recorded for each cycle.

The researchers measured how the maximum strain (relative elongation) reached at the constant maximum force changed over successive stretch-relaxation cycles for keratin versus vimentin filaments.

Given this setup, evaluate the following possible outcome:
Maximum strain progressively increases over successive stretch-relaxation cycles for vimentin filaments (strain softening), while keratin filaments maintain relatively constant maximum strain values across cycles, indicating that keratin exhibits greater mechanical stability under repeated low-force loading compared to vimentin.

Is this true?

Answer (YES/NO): NO